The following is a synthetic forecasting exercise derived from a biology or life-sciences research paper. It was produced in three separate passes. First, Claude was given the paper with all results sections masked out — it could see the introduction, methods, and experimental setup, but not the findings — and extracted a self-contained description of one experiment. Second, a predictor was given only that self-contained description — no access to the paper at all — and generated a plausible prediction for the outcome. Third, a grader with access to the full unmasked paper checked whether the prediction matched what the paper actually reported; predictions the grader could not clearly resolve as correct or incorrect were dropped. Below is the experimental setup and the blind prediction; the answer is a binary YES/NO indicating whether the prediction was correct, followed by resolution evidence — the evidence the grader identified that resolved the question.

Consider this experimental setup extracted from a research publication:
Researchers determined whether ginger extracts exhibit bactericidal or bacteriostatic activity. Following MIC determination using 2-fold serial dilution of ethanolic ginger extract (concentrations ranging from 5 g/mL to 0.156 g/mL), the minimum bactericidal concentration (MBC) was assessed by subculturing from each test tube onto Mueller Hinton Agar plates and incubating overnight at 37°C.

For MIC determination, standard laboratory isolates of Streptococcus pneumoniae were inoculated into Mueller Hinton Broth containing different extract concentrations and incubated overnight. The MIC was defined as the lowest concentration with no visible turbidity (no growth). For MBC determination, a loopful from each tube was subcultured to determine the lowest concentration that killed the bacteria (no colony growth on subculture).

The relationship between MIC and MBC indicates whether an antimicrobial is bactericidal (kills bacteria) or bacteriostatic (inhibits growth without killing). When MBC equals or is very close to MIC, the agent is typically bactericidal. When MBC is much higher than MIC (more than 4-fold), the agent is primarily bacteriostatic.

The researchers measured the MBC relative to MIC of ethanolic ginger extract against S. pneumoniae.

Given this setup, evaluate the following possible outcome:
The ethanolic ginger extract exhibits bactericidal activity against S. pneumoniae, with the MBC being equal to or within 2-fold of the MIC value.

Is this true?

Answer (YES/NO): YES